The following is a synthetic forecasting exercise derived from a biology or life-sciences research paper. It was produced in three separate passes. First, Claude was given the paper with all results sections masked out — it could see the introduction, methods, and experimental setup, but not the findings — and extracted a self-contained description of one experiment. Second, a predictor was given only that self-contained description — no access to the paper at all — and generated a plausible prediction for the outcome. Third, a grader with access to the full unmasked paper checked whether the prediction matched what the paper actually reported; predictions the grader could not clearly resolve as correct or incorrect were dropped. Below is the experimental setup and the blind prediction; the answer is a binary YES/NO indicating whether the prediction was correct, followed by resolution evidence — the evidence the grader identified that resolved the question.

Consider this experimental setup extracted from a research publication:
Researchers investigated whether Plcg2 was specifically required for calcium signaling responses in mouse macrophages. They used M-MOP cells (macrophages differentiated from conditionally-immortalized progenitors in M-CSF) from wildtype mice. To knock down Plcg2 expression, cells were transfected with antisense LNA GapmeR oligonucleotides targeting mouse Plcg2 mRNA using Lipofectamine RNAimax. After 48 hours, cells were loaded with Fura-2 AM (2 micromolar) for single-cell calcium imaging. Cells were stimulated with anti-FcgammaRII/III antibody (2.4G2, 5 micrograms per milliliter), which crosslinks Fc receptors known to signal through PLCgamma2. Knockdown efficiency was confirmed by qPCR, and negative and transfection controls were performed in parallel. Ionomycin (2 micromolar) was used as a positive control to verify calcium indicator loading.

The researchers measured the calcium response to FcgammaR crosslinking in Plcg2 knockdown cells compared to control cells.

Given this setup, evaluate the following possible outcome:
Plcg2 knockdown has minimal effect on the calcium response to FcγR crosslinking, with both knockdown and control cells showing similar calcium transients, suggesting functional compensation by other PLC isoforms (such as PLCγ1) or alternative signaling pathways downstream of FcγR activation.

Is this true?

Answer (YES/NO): NO